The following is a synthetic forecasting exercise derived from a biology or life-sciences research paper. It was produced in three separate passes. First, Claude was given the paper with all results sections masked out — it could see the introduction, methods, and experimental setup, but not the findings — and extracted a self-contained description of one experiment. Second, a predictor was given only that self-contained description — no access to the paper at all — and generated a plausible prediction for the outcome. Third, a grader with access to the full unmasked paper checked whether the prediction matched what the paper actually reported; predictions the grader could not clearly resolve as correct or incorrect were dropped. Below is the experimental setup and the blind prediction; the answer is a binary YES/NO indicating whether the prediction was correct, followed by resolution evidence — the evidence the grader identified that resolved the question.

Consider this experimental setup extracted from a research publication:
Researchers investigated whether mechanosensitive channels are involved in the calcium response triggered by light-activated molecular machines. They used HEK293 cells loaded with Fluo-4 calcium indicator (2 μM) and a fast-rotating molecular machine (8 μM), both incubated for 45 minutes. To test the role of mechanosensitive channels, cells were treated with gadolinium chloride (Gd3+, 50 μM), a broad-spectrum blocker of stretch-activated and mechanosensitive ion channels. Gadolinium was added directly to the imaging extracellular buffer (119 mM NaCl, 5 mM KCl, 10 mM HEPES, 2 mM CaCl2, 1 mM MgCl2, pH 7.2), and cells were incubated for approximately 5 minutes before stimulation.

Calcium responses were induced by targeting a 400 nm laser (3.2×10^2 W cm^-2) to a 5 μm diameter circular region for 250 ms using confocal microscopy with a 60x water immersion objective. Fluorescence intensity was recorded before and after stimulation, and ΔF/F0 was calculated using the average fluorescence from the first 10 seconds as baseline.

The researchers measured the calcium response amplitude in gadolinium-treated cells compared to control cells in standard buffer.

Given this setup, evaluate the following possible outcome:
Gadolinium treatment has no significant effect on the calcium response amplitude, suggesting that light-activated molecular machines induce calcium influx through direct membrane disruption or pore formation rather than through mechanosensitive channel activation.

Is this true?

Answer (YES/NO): NO